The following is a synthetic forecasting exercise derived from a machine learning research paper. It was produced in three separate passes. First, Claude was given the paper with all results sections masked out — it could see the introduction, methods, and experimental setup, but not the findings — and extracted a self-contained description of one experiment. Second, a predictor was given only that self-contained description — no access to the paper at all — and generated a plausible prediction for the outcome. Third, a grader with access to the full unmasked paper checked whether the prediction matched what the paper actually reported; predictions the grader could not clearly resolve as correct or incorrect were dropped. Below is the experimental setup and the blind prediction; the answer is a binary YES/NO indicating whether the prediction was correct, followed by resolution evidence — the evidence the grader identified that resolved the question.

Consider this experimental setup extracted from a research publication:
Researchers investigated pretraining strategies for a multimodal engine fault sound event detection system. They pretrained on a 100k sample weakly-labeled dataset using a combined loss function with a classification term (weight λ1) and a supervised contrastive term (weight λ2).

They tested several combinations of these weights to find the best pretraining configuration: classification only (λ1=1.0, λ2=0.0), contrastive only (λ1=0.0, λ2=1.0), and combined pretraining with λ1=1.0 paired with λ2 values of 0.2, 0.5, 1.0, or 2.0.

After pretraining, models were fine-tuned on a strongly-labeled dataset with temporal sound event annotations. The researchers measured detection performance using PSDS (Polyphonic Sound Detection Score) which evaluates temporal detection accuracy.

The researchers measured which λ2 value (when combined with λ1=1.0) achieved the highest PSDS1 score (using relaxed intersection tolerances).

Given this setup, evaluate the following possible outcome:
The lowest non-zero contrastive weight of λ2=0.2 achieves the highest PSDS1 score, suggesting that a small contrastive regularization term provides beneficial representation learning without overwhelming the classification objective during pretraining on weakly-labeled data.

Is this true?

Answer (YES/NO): NO